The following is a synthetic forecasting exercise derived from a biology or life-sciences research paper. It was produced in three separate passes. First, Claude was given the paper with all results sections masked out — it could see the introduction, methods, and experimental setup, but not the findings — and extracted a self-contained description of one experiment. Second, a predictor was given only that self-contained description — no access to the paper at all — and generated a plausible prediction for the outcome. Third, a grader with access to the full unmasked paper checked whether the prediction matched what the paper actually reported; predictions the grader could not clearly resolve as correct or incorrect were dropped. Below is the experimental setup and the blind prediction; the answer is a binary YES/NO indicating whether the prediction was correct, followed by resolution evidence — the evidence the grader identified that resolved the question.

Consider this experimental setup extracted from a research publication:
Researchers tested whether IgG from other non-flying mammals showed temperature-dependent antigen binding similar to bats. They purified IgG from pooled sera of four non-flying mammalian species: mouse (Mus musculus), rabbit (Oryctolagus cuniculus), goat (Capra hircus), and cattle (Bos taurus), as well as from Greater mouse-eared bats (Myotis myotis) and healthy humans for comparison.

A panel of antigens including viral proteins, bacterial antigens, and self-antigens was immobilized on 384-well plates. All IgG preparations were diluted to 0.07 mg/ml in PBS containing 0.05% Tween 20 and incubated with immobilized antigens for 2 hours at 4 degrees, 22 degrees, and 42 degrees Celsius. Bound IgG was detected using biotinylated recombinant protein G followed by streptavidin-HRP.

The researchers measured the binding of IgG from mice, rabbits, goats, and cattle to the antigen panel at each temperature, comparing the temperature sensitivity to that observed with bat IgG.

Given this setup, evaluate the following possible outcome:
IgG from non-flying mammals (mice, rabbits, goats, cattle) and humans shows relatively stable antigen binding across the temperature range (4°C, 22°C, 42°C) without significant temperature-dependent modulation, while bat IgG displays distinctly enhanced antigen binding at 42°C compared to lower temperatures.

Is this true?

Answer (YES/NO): YES